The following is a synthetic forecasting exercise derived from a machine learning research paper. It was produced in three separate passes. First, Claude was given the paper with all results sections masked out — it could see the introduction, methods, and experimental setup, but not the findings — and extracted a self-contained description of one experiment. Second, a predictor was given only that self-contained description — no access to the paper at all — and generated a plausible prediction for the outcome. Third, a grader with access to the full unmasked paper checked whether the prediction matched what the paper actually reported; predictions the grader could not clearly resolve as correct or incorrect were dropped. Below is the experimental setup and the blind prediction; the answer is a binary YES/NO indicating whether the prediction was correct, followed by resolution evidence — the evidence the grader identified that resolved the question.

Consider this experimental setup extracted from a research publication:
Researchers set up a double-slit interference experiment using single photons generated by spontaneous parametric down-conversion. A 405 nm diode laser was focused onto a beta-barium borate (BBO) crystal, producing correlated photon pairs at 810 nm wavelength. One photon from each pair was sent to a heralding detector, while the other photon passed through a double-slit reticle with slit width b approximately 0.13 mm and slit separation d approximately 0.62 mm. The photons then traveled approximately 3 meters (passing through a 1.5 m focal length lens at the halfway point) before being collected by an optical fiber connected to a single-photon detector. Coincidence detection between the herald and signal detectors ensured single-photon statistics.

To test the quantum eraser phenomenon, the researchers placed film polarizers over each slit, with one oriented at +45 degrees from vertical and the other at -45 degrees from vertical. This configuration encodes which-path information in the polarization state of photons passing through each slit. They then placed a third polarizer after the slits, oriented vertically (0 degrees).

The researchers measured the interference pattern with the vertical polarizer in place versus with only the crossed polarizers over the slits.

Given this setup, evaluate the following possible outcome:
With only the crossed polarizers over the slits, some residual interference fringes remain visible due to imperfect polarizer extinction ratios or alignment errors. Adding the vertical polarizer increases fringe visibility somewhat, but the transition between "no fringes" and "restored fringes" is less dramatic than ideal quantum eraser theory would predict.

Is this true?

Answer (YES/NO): NO